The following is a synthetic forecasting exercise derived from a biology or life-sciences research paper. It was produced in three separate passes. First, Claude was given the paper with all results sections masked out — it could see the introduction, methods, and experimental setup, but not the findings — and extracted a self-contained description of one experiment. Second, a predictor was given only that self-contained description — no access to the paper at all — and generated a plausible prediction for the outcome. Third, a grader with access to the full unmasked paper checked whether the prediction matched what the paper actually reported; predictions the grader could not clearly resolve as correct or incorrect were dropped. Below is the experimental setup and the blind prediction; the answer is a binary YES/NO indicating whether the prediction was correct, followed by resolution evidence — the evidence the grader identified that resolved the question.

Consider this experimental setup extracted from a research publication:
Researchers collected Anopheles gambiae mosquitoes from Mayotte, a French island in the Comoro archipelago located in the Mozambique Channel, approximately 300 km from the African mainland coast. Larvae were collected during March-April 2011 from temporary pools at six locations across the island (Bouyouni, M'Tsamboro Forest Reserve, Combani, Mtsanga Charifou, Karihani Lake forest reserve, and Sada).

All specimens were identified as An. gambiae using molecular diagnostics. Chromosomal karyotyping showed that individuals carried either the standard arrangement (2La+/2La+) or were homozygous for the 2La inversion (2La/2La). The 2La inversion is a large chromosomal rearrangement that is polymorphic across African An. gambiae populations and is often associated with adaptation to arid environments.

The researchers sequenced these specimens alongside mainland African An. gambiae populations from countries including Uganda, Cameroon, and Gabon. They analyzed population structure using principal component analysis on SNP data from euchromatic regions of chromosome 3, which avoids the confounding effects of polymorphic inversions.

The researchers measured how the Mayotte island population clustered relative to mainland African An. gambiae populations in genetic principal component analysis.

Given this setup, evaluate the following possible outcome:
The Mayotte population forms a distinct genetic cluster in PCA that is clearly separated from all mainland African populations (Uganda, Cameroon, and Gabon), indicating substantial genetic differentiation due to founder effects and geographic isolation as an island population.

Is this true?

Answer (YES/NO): YES